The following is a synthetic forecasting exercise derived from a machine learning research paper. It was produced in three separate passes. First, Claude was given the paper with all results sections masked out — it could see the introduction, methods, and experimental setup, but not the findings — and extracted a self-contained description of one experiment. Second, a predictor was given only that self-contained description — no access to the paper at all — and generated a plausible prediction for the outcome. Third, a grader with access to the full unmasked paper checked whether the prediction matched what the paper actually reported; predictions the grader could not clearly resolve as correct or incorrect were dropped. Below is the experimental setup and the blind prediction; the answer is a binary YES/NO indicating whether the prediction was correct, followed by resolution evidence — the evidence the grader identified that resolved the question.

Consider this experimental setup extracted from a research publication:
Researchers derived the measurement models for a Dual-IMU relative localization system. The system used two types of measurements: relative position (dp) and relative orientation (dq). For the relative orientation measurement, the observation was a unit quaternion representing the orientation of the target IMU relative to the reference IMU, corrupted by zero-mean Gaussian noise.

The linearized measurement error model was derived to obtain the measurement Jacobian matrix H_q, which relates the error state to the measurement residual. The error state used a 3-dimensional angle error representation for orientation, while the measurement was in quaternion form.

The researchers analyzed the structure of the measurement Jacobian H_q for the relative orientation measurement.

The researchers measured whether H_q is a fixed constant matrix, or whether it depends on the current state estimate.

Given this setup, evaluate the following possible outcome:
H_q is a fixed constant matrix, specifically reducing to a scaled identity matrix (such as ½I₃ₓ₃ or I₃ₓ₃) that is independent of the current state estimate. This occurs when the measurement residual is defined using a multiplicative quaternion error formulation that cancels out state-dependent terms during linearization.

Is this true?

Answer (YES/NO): NO